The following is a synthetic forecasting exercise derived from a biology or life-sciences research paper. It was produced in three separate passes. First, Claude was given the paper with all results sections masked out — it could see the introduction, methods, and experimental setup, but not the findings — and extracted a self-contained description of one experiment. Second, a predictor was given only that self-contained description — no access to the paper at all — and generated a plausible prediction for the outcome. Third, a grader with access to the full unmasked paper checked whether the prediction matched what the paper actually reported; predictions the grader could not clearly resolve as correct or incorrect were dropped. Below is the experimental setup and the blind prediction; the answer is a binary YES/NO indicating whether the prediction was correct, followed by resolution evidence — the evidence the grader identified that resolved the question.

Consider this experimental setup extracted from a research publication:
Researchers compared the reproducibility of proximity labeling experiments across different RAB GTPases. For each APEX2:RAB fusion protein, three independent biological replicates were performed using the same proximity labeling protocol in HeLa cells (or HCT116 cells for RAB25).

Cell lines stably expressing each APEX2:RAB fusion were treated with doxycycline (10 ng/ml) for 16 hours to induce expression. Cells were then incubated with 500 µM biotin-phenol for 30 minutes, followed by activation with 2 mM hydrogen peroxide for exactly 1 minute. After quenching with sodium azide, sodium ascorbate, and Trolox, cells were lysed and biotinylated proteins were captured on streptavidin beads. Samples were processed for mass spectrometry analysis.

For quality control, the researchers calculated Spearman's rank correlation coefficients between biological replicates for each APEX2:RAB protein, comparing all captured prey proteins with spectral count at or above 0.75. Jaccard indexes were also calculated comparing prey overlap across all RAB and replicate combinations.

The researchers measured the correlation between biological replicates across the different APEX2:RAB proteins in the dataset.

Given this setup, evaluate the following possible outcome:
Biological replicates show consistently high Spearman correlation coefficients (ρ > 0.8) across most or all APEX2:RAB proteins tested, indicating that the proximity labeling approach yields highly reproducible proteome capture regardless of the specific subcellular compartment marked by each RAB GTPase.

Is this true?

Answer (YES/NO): NO